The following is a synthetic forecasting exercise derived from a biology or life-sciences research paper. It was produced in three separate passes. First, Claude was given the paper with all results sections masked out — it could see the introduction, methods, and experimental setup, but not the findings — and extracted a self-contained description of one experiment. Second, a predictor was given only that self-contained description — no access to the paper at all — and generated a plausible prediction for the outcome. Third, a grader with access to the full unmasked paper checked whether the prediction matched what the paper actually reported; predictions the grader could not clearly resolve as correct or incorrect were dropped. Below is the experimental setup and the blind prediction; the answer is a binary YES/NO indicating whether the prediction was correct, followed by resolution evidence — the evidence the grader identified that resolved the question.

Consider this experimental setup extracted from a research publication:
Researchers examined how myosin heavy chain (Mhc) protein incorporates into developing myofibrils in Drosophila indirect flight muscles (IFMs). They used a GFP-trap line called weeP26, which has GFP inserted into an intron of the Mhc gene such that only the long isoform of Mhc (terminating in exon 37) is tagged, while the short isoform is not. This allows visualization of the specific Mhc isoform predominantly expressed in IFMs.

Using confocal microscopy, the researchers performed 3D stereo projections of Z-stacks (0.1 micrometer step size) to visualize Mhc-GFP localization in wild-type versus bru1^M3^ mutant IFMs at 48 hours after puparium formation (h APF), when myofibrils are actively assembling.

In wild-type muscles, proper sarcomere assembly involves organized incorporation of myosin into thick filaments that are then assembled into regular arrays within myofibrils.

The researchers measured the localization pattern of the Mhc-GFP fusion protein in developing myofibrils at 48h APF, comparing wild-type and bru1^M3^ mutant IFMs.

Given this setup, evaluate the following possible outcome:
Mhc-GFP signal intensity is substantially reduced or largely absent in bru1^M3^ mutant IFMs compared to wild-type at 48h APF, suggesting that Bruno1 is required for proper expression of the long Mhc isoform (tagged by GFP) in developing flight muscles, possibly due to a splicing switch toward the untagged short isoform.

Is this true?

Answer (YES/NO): NO